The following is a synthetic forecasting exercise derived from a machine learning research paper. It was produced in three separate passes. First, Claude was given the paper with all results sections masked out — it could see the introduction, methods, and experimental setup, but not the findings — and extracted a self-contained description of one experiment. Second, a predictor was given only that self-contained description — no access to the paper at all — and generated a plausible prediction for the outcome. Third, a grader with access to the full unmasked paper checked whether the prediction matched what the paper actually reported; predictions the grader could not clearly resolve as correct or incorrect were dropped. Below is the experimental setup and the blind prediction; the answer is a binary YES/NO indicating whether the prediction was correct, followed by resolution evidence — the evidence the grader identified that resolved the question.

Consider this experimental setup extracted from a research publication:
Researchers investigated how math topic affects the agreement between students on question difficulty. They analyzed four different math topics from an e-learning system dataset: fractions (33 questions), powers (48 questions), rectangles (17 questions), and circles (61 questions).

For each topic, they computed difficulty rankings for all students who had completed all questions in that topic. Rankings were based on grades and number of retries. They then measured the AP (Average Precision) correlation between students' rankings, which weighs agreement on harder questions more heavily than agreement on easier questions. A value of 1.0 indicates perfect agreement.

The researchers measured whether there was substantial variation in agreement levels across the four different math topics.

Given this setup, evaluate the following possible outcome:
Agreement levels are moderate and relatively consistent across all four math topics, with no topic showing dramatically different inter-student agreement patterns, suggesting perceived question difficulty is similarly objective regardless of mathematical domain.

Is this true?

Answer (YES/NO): NO